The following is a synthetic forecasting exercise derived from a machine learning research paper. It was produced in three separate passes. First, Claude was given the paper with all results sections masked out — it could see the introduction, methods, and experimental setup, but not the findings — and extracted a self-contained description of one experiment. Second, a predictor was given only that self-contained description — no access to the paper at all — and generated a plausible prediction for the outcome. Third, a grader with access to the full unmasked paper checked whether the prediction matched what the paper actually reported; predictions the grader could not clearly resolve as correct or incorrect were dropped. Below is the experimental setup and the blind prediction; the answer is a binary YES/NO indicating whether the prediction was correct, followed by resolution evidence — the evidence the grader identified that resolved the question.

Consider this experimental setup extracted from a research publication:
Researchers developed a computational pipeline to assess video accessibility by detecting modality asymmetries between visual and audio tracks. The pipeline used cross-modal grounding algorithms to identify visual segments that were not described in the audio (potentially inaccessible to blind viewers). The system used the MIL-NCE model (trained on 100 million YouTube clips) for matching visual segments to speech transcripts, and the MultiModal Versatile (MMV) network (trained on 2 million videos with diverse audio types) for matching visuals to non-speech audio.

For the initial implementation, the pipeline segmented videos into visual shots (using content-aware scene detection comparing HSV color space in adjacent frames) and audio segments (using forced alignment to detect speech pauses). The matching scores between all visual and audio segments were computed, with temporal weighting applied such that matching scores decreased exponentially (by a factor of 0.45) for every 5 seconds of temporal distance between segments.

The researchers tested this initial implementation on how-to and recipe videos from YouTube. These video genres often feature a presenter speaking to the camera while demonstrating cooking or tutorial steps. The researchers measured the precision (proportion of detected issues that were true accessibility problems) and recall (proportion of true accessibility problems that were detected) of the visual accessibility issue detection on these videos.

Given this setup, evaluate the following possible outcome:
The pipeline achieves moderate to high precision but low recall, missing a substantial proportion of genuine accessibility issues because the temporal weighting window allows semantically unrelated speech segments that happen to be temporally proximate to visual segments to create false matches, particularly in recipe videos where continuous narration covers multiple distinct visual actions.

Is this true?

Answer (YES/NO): NO